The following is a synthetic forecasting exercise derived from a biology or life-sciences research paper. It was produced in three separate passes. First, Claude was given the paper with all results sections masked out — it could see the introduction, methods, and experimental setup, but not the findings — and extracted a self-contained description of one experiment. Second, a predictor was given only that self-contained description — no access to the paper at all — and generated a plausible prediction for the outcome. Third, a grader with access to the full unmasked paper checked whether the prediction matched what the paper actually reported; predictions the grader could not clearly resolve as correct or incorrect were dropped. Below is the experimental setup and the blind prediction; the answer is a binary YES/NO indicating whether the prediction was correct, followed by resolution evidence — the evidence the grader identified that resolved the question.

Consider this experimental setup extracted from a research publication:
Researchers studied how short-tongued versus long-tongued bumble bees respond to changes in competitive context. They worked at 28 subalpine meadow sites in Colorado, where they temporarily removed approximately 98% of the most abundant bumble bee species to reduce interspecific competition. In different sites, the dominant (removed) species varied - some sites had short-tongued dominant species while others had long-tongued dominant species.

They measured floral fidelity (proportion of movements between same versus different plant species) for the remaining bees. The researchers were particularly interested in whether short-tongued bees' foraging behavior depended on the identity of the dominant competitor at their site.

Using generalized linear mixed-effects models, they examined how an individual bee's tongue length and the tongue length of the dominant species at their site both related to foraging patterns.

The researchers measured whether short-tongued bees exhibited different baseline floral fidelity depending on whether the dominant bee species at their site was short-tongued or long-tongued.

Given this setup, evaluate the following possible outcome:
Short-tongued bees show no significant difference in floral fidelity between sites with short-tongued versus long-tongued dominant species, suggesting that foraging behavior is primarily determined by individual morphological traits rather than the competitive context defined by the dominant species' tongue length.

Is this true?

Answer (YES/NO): NO